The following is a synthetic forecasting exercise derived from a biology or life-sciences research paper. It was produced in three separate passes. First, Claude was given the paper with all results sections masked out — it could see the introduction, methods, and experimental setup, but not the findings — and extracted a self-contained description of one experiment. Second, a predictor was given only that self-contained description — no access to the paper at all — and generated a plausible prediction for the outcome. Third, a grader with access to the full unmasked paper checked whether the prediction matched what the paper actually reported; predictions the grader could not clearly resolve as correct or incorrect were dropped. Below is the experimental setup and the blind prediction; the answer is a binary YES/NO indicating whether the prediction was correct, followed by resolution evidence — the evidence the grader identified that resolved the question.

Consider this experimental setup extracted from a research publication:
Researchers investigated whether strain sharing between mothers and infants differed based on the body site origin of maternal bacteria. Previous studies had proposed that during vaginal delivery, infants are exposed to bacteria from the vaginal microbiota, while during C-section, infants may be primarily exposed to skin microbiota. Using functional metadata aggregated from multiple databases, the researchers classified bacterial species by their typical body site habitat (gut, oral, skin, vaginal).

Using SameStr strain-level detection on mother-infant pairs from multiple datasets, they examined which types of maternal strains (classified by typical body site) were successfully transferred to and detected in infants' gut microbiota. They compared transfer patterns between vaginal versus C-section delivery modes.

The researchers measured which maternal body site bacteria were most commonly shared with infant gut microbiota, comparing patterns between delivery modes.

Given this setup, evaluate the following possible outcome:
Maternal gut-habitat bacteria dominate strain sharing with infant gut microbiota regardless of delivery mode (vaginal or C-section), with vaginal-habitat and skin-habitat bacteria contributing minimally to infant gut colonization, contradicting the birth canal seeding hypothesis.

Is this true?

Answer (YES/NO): YES